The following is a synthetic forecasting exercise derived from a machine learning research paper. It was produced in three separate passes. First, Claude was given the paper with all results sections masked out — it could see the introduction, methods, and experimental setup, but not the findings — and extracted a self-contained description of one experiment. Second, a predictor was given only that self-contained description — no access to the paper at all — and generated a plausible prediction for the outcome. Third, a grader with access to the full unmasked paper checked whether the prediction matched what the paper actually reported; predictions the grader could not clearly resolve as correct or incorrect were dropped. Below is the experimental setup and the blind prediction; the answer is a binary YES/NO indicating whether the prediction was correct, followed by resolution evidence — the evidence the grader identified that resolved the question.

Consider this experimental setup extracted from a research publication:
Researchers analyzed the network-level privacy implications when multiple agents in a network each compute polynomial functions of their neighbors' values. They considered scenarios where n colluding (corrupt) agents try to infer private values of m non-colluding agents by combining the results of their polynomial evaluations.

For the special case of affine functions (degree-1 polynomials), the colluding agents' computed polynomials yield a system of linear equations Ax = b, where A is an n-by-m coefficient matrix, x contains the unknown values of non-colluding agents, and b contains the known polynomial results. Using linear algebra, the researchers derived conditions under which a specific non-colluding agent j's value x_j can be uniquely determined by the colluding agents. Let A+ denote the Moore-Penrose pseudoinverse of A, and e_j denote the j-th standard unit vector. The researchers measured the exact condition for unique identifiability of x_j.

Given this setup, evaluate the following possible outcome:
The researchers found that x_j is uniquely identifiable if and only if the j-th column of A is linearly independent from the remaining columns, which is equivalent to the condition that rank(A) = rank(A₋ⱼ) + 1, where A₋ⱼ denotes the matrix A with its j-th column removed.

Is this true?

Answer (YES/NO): NO